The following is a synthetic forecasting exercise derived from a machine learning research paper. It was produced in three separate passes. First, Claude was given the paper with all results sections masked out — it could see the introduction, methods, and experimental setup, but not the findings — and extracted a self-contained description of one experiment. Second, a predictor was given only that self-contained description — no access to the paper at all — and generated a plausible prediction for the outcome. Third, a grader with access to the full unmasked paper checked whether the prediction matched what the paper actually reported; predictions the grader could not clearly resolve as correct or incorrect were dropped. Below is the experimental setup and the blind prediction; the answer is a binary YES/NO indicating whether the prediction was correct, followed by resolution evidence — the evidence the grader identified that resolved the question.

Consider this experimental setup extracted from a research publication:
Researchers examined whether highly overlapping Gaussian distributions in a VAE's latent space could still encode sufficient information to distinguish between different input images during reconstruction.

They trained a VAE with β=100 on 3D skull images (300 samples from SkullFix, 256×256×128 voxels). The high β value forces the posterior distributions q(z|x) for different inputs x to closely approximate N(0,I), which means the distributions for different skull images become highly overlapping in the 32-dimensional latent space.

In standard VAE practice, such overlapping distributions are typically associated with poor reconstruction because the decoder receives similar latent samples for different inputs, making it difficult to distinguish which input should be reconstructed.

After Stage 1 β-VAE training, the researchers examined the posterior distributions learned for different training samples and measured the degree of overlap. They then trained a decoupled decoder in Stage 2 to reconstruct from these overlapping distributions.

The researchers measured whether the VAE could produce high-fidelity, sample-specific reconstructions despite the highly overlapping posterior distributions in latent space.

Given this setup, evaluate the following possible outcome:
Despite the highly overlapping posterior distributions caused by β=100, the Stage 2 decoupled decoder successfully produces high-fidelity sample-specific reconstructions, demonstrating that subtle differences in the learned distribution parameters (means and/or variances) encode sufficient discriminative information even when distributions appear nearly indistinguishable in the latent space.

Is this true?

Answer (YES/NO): YES